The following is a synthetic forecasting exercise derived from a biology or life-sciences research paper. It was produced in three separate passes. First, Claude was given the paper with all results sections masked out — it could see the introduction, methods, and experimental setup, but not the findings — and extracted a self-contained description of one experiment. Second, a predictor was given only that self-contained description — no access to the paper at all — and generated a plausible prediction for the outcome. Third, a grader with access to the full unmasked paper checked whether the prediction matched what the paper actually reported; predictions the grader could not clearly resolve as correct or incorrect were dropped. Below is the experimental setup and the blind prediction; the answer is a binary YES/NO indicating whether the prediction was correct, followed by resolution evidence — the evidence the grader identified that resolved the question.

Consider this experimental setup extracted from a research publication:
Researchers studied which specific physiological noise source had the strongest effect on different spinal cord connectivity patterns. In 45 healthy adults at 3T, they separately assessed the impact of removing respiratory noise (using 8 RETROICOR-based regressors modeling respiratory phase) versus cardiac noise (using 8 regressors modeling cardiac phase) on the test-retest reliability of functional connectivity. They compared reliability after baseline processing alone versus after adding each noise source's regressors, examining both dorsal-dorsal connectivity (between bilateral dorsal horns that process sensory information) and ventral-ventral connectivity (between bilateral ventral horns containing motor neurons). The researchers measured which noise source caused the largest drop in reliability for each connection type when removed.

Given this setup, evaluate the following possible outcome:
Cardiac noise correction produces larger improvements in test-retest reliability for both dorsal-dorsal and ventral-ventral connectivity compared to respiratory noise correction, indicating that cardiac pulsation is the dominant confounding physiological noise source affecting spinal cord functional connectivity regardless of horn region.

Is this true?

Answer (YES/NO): NO